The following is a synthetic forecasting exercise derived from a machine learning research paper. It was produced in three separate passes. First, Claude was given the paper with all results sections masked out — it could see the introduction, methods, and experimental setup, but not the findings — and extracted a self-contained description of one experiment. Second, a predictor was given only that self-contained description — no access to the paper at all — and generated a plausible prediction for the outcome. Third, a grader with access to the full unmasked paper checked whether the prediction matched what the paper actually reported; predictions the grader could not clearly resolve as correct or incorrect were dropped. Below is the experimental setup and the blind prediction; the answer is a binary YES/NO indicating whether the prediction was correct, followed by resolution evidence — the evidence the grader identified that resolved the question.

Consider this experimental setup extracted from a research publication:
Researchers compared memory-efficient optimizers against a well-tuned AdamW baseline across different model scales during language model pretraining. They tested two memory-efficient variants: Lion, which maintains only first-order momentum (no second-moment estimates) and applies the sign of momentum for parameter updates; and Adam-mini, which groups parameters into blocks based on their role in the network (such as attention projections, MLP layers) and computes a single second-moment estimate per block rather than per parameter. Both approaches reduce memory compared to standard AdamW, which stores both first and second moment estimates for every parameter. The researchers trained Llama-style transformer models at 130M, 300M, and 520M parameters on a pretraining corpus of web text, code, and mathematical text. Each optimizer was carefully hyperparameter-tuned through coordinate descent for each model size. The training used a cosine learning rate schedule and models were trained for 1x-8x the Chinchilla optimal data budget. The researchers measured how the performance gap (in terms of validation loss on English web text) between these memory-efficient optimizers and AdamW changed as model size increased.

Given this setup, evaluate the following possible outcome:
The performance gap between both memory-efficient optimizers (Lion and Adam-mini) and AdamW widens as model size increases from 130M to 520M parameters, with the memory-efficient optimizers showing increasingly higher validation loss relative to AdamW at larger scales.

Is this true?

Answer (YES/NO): NO